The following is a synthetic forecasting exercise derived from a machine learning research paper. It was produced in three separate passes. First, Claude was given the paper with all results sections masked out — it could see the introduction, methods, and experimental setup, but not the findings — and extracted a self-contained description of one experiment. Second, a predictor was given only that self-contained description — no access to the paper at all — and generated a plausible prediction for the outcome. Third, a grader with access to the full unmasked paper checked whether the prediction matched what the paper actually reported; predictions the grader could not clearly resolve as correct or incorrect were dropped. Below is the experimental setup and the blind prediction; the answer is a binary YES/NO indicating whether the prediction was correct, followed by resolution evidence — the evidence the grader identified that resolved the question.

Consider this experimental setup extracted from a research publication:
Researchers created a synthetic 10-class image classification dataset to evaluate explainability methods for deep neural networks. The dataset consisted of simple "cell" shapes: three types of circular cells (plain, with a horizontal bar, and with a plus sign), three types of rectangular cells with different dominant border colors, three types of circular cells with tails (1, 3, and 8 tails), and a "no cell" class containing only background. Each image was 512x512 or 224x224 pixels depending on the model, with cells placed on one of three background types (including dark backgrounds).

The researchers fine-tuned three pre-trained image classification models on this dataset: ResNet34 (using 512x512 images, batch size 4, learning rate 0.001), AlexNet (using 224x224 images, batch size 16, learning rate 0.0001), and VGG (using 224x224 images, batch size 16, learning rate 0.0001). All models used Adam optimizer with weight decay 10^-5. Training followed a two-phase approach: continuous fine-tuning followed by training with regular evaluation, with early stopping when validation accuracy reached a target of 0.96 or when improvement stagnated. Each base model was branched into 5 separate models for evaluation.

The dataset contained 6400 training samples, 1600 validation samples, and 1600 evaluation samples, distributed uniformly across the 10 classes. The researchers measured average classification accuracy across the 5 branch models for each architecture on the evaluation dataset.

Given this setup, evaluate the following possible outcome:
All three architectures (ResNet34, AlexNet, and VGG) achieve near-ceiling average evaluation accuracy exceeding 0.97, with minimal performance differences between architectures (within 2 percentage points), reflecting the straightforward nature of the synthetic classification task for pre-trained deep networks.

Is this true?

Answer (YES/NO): NO